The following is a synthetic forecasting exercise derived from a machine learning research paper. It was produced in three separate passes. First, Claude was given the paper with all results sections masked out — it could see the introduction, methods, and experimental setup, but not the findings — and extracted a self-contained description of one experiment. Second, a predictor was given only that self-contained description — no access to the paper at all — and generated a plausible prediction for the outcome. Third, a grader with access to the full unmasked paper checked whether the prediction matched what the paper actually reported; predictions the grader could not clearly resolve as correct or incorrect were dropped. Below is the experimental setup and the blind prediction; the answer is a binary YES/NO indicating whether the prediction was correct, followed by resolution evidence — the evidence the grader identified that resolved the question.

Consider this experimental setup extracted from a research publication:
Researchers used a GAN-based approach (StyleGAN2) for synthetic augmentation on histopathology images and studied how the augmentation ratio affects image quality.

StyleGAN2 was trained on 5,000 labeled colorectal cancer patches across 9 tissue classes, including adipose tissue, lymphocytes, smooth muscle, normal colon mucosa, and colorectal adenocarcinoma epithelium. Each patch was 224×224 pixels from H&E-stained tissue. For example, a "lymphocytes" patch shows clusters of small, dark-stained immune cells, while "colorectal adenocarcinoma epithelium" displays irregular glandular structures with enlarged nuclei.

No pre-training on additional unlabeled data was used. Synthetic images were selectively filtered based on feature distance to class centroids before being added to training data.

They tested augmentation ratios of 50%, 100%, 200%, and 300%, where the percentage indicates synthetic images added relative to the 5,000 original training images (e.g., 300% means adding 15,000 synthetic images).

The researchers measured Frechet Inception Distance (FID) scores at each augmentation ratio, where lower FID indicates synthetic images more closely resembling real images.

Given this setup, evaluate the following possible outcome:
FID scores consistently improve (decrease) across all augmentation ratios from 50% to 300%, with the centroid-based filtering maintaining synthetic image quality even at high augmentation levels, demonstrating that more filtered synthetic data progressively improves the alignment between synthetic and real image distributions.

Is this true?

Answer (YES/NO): NO